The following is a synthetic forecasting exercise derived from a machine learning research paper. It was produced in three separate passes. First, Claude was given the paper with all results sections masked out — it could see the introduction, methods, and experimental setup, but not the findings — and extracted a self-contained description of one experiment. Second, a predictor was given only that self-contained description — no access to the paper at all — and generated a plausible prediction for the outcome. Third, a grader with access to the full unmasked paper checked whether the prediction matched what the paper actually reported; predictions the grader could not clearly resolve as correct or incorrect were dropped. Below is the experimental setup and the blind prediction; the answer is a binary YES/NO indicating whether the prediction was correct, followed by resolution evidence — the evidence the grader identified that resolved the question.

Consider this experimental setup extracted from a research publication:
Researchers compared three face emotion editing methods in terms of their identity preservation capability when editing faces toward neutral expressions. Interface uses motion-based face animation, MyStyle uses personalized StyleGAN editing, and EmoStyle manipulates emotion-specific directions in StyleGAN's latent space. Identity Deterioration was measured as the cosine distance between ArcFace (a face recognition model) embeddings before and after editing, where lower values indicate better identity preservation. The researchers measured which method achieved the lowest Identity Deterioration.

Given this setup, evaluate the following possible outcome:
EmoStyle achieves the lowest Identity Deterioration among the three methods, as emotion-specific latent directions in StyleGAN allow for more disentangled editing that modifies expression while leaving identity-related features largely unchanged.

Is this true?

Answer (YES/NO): YES